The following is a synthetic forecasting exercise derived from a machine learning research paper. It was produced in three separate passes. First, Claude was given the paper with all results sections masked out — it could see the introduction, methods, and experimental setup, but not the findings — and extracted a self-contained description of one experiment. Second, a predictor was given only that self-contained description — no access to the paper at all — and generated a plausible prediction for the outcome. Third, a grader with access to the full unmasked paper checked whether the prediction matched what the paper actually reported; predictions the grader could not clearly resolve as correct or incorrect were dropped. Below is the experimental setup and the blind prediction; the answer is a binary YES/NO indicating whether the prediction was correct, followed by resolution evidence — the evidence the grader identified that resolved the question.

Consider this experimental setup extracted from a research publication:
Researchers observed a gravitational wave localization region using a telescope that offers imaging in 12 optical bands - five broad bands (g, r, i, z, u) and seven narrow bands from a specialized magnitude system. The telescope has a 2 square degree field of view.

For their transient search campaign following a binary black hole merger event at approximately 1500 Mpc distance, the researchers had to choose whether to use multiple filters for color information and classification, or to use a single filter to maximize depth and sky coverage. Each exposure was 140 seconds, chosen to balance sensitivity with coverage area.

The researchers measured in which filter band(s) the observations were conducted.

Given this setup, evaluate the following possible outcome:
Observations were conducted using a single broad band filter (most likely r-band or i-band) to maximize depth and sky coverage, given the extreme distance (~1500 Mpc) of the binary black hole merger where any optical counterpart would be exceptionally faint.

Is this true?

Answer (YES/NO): YES